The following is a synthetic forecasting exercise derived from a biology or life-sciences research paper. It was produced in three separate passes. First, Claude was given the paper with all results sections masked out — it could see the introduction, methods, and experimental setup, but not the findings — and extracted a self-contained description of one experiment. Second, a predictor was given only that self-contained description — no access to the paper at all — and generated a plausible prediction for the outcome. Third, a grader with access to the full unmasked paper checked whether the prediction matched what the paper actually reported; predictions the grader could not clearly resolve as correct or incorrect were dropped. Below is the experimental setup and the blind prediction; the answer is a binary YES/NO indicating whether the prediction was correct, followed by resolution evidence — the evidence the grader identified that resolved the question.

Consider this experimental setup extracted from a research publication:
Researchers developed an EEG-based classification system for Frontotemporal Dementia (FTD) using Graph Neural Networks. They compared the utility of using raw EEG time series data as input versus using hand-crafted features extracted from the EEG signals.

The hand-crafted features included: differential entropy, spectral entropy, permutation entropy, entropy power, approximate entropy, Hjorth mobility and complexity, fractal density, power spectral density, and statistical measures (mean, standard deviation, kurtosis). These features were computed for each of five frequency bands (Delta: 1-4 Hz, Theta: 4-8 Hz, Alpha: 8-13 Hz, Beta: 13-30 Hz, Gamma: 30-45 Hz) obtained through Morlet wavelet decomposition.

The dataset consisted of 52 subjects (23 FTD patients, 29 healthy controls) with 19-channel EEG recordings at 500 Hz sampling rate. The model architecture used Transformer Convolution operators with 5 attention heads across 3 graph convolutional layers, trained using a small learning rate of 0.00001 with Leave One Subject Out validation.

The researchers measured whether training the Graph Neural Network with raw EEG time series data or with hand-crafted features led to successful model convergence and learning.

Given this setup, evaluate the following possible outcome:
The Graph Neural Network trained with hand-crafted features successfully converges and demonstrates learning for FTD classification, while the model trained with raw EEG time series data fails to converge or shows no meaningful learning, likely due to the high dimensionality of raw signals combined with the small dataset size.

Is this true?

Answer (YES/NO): YES